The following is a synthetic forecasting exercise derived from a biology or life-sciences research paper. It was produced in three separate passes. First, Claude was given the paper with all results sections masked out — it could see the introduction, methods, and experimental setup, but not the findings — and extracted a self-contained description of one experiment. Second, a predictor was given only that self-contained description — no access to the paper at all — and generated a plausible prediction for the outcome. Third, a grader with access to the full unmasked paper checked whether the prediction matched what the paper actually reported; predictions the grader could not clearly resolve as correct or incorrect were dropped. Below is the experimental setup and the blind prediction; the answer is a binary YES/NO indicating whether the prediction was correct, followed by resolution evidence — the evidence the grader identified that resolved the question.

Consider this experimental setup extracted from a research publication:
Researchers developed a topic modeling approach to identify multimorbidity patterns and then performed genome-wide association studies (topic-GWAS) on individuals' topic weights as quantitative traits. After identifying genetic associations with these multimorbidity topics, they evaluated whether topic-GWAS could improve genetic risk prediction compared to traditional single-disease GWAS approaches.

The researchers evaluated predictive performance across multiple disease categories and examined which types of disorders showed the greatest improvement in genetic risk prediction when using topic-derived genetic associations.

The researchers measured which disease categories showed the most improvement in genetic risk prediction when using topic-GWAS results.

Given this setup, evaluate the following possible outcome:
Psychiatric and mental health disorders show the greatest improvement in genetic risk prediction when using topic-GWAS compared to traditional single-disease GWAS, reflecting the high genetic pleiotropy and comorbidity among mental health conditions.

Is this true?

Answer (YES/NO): NO